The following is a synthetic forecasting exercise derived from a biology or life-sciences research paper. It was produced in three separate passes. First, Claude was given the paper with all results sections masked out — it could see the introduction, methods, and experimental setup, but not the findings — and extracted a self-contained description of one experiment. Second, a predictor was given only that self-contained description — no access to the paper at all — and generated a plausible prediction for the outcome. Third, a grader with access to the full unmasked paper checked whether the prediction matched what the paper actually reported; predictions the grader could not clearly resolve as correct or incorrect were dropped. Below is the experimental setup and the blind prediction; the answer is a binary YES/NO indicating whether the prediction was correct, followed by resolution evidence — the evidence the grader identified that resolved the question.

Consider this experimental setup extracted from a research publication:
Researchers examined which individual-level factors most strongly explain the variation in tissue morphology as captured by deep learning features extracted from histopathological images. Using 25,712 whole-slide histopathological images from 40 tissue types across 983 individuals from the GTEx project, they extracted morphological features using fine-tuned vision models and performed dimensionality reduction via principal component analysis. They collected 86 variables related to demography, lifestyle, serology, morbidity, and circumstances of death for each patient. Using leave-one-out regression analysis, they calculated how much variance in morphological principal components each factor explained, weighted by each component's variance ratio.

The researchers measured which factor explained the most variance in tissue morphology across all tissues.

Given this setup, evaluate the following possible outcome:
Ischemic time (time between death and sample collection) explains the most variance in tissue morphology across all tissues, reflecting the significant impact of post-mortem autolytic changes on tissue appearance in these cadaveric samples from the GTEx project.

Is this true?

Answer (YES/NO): NO